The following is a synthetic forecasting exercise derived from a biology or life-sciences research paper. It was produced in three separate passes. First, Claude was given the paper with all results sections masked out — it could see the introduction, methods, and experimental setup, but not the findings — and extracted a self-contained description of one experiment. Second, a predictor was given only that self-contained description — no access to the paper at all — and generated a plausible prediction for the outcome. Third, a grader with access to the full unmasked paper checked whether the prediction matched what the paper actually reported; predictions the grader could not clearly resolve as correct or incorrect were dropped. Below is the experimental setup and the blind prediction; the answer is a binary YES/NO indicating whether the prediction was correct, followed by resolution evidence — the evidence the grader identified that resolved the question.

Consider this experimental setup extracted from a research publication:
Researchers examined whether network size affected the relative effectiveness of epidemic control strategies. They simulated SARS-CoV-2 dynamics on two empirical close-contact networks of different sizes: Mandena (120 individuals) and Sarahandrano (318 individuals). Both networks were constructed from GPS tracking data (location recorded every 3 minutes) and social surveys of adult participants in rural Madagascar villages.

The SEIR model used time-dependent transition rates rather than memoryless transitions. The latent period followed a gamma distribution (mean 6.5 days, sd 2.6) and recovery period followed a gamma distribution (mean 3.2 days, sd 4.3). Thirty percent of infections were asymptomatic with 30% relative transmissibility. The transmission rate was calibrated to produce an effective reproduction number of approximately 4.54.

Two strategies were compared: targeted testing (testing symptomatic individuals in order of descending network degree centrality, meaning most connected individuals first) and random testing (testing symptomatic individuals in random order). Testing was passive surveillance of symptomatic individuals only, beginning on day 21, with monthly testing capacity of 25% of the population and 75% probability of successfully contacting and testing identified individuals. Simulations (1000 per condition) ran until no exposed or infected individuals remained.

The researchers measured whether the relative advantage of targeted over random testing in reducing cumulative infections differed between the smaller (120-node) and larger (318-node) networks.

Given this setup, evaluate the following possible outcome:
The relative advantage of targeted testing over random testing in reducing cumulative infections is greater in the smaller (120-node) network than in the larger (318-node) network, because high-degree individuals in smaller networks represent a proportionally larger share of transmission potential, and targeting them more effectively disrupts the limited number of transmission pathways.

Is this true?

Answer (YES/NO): NO